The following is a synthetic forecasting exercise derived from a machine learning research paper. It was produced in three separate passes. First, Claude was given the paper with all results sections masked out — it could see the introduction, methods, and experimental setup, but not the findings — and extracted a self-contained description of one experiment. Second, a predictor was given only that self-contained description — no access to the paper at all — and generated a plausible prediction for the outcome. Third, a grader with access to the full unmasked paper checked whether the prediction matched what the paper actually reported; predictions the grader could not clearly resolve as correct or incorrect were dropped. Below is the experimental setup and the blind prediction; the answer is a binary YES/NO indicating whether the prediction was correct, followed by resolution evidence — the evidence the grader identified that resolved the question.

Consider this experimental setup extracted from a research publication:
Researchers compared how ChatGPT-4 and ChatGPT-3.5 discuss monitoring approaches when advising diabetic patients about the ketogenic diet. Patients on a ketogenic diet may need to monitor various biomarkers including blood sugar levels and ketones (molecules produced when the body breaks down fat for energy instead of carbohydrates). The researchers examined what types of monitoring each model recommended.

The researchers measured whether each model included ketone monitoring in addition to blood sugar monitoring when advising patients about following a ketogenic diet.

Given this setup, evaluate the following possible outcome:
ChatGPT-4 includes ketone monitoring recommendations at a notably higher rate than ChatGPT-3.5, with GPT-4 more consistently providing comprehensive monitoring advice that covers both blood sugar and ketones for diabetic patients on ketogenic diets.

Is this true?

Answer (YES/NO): YES